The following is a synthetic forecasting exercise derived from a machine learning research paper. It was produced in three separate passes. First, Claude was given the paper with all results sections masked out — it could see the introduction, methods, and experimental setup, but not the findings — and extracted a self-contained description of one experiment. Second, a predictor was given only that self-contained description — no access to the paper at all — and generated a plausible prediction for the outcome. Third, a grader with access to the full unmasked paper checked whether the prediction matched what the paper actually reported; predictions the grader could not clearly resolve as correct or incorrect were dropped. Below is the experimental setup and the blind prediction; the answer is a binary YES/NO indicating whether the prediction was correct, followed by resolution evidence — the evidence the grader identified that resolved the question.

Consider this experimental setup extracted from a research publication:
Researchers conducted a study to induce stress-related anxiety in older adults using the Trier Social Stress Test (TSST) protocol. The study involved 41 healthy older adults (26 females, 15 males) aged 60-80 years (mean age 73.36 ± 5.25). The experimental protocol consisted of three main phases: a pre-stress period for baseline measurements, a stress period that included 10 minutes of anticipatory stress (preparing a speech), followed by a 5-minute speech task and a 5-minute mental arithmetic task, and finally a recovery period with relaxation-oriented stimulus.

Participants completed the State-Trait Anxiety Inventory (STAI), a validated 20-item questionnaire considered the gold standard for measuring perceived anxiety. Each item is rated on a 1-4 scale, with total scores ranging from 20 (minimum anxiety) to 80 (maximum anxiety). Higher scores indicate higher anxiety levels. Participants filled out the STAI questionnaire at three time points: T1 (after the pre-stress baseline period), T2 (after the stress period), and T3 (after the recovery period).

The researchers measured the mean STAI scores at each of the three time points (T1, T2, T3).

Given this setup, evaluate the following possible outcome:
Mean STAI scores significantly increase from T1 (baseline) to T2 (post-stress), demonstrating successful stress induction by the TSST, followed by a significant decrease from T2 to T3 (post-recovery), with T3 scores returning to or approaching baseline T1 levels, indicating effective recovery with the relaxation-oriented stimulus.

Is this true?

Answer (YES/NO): YES